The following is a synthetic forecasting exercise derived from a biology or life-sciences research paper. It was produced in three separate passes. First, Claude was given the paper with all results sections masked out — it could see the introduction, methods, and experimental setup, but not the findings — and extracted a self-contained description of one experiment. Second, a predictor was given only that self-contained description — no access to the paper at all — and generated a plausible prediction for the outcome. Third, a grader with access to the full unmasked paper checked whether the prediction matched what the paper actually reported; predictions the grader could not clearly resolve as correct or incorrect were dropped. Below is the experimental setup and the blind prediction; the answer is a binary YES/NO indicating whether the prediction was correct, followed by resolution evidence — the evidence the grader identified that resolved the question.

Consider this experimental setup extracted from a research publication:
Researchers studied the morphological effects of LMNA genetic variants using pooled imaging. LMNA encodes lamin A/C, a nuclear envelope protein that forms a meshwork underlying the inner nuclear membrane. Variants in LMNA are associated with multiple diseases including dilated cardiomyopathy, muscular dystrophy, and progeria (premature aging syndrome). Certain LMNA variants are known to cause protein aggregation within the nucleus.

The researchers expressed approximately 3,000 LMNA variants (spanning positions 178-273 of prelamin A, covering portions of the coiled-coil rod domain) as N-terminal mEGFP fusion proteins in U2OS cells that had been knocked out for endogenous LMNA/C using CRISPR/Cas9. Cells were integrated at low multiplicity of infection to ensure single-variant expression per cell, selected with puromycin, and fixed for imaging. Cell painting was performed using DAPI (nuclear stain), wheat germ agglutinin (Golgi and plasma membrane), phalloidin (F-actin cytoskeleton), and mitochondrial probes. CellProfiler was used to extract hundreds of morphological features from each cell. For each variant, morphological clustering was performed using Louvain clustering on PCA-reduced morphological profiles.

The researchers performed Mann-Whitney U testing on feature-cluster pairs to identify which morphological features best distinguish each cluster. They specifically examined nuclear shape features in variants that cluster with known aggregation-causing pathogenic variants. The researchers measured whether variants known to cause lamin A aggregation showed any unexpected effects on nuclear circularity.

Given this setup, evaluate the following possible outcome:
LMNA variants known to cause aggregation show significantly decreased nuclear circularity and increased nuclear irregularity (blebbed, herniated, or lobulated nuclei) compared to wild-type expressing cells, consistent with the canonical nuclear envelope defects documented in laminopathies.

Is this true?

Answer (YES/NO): YES